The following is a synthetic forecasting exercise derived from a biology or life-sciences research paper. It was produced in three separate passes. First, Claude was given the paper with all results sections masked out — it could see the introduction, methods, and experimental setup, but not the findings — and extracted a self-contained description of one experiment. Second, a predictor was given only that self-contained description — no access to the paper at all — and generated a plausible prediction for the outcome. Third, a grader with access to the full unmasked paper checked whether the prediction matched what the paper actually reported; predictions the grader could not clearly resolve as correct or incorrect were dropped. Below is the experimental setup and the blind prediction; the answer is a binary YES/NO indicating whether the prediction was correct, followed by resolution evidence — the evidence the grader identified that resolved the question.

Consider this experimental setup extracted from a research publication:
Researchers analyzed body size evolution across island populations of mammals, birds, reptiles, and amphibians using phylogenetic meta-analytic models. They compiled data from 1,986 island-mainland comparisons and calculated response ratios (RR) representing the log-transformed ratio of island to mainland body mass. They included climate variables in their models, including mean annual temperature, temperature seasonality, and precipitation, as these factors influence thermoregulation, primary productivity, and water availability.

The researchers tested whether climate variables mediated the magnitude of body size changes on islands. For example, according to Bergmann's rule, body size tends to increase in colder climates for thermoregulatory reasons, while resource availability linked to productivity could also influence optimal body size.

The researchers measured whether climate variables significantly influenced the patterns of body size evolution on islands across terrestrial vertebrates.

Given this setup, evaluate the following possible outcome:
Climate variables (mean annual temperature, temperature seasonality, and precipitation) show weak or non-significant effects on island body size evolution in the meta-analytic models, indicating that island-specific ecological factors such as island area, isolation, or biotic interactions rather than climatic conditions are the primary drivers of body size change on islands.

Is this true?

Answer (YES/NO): NO